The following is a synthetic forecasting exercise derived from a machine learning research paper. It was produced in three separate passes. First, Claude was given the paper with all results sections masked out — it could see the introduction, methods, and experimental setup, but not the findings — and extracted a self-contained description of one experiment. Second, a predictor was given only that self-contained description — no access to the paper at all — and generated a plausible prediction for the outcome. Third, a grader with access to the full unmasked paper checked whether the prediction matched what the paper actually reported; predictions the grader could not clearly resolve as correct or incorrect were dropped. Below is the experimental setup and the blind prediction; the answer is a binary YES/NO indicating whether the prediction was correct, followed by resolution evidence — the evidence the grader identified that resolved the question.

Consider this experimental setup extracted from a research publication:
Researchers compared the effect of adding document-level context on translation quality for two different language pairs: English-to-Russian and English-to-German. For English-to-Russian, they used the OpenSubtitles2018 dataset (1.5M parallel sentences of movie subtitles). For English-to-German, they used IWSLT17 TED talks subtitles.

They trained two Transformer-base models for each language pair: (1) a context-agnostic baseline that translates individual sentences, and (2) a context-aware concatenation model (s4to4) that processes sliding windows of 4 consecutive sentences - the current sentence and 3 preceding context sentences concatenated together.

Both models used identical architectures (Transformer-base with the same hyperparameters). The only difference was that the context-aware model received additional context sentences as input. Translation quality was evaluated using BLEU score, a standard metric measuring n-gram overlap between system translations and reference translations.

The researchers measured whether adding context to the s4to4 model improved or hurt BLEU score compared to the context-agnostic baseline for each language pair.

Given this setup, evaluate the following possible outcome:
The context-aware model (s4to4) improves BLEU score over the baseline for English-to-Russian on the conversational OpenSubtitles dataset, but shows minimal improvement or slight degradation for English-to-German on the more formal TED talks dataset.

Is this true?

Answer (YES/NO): YES